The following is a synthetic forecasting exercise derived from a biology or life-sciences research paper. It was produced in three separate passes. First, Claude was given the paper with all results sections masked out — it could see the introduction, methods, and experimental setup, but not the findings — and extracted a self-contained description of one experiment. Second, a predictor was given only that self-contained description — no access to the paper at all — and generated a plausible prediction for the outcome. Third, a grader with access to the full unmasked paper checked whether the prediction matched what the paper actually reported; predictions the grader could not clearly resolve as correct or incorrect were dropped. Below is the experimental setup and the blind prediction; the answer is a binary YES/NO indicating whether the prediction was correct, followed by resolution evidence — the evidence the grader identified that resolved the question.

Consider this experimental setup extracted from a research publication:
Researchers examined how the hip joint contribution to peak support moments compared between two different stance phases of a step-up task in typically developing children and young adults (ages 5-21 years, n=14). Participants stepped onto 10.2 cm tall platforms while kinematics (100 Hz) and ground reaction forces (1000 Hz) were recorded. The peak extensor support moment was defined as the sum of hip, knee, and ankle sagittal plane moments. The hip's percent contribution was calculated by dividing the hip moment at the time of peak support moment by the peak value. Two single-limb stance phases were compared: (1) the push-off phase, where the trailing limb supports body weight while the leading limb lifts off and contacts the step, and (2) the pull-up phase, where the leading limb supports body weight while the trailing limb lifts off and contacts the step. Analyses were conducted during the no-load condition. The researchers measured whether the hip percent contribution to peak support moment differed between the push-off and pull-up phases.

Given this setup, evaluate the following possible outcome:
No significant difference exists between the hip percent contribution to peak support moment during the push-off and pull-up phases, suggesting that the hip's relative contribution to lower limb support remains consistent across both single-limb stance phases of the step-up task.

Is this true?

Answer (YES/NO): NO